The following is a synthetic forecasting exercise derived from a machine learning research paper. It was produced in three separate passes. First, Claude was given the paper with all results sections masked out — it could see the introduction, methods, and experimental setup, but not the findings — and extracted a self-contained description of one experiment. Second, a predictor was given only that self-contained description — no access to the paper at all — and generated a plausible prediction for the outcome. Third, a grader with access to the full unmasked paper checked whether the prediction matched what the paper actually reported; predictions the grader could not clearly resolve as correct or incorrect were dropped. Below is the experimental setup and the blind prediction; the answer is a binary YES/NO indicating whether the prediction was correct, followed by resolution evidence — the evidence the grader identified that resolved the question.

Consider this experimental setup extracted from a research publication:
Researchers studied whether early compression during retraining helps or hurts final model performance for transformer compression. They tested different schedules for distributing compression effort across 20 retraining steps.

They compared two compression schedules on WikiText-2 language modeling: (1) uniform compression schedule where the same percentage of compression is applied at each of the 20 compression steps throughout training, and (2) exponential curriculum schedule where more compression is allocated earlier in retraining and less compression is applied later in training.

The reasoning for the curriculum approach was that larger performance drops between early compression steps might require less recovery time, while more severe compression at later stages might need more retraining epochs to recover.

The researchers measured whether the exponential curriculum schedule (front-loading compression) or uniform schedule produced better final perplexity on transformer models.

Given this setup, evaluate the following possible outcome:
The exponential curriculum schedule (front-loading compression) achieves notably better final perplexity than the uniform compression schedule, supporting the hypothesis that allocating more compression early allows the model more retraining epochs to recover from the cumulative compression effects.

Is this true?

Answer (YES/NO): YES